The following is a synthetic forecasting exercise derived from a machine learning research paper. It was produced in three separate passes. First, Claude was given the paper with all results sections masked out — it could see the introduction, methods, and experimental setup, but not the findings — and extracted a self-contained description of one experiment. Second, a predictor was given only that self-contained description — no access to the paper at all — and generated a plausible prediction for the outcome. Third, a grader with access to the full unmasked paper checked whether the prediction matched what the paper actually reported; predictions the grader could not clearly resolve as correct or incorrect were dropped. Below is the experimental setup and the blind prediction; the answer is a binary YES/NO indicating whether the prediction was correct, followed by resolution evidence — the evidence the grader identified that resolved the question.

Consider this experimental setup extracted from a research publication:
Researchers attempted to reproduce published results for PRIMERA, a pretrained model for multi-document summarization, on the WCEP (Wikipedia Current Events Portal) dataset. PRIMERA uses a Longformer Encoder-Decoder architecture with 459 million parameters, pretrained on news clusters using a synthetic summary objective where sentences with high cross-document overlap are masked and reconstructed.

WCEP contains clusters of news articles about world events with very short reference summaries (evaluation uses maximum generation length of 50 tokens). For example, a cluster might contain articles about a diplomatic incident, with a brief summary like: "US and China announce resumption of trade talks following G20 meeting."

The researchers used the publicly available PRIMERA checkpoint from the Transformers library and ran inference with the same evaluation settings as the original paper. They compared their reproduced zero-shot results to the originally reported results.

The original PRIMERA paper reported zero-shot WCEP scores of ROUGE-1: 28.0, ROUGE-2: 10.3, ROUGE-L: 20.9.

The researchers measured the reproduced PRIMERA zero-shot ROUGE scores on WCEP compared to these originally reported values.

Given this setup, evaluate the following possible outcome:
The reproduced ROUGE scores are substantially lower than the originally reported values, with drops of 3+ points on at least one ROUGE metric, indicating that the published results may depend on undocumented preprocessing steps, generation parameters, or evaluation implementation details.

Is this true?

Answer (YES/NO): NO